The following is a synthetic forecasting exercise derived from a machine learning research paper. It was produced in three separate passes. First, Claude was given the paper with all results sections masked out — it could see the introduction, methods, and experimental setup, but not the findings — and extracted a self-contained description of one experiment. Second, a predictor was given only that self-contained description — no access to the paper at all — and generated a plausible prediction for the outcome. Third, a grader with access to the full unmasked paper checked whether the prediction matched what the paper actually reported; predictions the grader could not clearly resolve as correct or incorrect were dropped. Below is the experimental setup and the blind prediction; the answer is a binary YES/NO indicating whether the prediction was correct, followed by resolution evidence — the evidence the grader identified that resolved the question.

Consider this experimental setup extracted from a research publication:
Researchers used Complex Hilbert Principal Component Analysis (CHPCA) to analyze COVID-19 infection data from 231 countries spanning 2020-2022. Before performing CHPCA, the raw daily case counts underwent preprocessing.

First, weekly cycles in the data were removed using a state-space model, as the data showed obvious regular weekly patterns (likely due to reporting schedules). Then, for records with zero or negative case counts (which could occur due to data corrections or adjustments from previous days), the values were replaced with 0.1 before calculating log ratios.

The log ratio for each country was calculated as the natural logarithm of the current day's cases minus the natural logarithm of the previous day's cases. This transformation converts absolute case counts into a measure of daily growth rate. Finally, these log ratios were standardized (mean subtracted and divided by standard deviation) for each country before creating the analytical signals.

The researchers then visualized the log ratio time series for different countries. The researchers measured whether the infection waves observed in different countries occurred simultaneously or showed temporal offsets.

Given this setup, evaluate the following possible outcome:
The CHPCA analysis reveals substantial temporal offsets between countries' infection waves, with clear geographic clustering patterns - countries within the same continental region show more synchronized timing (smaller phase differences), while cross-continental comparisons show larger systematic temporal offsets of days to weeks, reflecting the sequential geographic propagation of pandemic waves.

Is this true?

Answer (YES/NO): NO